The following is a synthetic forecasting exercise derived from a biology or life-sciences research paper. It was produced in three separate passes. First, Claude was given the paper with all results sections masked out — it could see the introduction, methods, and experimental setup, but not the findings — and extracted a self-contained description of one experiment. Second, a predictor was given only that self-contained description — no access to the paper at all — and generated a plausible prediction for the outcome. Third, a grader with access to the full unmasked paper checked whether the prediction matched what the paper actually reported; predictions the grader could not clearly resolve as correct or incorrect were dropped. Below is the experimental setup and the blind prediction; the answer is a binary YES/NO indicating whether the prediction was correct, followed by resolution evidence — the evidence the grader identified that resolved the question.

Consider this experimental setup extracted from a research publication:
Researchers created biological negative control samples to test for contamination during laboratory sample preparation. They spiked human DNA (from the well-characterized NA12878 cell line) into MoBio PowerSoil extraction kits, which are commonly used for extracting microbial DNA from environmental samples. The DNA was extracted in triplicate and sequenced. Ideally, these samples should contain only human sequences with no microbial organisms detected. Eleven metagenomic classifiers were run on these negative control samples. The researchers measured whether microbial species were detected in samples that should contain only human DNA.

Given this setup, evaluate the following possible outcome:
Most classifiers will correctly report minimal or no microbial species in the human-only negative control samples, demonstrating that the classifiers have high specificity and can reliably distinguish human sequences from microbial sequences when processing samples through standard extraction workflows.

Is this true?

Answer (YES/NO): NO